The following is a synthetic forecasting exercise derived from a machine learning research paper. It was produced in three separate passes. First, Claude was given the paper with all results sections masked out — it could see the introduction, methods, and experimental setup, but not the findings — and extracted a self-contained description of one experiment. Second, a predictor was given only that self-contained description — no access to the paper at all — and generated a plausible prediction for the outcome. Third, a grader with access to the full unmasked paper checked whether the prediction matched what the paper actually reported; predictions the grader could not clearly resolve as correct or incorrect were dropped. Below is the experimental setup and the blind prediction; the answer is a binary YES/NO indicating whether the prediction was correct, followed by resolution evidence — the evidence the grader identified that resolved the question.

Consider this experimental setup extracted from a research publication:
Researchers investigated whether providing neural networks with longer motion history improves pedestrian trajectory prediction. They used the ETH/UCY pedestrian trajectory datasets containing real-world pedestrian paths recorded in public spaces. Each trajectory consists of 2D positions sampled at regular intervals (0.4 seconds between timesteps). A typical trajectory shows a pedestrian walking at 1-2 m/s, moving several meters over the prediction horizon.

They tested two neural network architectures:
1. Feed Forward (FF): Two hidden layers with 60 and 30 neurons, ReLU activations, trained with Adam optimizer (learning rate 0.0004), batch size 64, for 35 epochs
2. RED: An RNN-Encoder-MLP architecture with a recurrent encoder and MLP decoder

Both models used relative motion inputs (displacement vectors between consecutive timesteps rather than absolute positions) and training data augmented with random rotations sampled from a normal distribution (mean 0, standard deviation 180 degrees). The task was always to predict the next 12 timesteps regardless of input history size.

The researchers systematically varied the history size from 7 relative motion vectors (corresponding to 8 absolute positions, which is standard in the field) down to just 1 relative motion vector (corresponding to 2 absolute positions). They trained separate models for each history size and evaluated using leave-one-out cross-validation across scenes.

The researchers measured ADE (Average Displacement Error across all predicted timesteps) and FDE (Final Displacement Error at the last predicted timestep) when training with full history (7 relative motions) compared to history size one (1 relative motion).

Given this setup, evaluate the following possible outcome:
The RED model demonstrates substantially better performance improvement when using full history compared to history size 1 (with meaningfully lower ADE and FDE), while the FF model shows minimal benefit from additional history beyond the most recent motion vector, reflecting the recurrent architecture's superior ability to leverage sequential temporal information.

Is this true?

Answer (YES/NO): NO